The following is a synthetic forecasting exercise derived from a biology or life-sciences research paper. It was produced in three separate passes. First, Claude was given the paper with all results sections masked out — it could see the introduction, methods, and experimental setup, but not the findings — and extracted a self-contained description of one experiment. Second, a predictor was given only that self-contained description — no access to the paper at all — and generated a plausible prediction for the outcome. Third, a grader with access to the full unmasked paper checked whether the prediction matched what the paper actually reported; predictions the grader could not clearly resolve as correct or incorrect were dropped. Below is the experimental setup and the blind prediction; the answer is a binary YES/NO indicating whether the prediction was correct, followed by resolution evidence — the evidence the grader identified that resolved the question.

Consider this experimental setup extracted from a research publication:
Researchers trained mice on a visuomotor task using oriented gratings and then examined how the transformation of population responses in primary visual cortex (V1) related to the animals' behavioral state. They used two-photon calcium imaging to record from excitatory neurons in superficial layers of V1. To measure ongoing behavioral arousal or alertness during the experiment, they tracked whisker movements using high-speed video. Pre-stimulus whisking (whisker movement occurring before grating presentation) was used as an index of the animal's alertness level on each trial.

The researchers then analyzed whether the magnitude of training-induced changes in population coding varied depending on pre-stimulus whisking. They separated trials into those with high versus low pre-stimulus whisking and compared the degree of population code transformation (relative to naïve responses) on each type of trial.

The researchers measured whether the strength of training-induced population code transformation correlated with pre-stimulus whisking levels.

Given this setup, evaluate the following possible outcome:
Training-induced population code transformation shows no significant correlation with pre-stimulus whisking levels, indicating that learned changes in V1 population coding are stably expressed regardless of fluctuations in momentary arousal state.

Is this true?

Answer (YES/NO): NO